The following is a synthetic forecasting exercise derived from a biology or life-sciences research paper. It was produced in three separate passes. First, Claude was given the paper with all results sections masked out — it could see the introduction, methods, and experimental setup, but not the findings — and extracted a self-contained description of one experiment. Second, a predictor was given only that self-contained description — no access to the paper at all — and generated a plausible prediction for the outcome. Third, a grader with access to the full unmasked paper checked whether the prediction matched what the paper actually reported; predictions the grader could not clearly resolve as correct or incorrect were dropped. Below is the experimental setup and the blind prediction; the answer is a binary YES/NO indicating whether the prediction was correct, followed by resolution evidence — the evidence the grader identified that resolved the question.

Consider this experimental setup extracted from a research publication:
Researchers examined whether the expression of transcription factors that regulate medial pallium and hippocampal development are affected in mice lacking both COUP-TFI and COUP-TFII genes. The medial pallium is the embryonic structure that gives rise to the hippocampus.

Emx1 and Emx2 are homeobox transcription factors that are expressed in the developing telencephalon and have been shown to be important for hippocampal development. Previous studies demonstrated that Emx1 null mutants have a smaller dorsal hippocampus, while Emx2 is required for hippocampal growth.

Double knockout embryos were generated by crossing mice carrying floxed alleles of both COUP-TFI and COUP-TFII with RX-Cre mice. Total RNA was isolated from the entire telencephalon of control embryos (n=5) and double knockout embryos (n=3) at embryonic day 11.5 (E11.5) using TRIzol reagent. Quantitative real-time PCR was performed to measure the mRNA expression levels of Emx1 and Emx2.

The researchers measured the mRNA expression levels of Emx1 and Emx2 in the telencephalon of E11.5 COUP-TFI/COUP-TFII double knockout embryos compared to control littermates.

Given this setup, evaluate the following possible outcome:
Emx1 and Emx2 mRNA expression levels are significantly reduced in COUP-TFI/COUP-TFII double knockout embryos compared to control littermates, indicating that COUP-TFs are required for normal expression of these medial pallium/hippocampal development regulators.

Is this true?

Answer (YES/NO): NO